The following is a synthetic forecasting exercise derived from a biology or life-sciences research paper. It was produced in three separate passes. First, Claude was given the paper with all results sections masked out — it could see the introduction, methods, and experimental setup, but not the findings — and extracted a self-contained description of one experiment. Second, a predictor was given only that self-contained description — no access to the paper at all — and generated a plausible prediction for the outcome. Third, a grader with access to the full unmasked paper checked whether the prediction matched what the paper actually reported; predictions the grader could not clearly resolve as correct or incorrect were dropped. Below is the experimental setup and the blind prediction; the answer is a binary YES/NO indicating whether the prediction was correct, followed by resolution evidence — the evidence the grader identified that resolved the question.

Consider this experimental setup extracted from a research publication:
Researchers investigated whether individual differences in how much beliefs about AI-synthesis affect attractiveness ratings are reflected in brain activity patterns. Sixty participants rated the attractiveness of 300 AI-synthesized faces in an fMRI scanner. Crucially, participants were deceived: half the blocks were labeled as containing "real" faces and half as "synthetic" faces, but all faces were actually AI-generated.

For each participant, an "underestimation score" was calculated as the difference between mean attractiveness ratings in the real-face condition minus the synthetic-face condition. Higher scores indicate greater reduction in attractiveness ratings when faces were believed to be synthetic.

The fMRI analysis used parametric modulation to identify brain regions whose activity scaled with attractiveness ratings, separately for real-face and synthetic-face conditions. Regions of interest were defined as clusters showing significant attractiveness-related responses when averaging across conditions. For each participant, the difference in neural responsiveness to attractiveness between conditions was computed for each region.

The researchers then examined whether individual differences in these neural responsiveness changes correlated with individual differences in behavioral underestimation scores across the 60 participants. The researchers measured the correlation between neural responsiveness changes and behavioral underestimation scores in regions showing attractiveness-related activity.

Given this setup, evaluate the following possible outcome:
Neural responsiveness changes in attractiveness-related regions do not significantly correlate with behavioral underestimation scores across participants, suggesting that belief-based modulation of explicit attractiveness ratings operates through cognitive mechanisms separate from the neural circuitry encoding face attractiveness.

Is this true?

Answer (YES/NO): NO